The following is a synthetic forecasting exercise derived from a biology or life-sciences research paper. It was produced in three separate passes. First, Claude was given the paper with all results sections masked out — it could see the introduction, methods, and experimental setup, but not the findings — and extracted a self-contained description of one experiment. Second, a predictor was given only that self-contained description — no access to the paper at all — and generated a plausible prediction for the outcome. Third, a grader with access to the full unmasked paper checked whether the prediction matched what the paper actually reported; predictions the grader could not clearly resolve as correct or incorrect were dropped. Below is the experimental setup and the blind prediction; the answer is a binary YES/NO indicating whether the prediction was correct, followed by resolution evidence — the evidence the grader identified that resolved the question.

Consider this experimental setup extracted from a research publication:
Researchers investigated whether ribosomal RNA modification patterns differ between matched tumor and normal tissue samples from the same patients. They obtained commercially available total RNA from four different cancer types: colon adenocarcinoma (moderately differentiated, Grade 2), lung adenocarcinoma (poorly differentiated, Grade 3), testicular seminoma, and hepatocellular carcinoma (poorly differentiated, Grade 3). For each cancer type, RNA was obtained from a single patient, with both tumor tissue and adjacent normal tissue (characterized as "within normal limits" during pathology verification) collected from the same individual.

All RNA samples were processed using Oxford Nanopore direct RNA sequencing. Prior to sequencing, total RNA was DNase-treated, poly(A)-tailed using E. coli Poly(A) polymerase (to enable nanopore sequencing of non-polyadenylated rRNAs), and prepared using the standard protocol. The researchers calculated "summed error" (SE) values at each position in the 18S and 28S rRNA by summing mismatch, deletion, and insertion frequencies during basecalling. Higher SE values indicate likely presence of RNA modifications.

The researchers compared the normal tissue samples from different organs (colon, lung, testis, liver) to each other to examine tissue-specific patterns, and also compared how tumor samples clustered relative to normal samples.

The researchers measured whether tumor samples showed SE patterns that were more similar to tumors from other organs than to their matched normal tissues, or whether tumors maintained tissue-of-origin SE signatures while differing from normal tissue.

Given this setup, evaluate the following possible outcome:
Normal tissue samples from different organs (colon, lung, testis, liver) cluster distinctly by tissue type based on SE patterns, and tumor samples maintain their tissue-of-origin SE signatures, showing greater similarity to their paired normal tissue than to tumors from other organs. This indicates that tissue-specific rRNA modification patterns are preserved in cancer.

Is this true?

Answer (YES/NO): NO